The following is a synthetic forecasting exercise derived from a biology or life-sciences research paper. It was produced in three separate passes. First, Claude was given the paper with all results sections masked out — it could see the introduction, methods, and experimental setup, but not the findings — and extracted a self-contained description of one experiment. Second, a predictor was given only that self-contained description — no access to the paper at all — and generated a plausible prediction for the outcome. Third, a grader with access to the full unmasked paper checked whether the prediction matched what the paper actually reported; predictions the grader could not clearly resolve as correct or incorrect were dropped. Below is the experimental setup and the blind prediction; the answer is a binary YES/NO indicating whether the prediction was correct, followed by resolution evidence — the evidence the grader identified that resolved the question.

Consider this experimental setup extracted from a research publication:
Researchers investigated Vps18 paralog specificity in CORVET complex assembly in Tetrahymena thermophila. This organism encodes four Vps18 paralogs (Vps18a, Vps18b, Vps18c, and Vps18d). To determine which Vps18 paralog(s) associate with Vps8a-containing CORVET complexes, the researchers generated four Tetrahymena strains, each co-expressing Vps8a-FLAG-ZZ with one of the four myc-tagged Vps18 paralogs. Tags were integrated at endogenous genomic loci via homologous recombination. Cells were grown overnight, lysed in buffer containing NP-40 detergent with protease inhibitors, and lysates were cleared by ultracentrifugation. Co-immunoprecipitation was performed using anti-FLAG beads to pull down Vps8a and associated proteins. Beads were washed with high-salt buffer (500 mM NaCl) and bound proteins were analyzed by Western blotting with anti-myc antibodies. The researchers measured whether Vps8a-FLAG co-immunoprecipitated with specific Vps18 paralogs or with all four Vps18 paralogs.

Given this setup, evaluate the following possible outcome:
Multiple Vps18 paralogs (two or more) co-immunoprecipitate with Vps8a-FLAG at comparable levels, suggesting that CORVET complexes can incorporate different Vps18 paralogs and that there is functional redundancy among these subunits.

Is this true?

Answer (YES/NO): NO